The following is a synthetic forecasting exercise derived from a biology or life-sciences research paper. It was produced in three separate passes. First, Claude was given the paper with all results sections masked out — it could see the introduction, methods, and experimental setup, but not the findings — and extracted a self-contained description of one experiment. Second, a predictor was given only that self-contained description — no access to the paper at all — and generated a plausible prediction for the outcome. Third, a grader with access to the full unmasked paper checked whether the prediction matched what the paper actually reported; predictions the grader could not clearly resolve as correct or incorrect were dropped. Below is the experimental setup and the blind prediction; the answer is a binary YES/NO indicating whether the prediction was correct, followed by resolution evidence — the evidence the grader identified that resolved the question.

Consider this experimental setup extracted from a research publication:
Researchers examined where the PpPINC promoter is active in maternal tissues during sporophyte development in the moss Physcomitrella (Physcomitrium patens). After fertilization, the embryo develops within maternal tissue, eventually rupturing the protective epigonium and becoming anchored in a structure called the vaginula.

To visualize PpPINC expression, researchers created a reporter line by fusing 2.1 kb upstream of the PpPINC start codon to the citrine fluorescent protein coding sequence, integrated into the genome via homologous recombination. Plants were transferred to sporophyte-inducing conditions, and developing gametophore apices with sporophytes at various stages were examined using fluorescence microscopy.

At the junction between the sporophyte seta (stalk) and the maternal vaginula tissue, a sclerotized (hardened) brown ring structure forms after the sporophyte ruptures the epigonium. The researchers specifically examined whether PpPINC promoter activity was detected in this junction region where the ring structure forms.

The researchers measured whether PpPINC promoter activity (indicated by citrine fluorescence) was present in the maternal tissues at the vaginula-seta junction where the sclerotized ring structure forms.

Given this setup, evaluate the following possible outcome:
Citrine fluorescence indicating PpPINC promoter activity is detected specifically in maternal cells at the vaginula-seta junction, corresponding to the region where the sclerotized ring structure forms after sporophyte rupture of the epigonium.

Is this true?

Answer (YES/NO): YES